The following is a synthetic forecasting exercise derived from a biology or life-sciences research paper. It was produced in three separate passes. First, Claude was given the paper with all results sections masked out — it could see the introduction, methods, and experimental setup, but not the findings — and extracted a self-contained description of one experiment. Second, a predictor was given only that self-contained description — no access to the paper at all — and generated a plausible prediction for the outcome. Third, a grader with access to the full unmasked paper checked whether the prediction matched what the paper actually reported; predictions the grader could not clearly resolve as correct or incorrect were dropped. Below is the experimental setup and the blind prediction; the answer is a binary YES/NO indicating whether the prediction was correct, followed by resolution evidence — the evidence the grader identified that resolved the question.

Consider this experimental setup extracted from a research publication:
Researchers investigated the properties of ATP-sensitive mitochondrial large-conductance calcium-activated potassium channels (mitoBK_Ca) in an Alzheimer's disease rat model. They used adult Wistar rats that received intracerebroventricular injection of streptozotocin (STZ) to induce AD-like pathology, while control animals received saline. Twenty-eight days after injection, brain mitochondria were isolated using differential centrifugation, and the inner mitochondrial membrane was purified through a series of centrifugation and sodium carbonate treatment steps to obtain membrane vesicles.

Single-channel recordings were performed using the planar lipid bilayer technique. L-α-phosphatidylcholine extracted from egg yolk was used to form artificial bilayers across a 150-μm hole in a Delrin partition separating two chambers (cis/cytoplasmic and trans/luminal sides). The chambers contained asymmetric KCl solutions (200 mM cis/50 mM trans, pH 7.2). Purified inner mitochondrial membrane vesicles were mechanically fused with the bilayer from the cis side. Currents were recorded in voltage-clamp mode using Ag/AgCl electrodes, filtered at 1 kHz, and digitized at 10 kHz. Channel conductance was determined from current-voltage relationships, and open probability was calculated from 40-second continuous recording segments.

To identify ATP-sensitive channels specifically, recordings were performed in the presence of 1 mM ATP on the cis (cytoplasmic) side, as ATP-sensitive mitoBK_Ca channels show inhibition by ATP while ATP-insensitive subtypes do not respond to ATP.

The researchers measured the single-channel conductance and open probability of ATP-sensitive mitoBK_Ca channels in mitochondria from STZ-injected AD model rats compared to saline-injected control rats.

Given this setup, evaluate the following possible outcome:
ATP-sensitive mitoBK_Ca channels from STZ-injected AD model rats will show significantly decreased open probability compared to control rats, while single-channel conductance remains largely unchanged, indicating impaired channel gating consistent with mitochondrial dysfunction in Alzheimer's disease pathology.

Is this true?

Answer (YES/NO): NO